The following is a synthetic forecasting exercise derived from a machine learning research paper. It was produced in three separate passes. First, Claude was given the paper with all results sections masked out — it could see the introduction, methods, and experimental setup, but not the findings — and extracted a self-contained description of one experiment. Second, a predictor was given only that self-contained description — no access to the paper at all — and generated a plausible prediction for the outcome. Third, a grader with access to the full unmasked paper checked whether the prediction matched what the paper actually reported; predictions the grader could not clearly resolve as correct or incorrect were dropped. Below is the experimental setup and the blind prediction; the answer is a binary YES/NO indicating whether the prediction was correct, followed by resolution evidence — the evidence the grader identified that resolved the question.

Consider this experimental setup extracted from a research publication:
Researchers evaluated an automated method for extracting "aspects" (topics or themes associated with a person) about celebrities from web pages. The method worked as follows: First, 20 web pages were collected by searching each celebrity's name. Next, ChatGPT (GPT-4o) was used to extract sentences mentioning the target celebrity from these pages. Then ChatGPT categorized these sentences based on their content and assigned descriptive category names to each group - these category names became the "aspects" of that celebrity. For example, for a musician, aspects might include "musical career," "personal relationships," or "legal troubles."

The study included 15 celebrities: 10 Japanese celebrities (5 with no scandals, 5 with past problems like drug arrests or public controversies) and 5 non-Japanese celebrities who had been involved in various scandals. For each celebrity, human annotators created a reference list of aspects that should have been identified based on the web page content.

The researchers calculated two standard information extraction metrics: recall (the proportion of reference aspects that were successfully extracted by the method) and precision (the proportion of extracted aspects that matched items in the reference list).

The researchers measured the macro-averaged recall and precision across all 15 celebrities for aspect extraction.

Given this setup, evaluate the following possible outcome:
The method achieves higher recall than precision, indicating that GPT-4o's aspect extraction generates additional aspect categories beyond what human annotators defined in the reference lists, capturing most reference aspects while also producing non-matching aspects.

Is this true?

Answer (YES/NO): NO